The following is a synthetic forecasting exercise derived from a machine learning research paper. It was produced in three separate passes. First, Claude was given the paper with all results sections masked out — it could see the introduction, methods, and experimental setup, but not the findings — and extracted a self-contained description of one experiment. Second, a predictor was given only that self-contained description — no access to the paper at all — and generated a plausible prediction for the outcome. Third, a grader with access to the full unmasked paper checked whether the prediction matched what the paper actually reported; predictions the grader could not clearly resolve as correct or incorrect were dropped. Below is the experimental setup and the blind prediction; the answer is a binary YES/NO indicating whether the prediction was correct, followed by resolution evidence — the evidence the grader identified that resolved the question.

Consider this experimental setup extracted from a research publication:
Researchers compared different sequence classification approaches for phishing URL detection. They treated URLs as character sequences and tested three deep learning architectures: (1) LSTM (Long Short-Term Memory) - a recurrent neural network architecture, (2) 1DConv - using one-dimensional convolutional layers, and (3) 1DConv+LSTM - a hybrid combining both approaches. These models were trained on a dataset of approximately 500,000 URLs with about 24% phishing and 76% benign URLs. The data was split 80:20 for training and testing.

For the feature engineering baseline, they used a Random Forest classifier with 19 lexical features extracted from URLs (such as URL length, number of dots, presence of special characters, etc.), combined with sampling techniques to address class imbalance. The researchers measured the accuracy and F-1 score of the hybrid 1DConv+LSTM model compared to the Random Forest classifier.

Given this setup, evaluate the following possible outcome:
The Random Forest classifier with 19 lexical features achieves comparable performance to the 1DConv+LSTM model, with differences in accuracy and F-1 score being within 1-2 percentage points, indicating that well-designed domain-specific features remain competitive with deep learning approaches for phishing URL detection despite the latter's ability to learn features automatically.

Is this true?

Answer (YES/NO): NO